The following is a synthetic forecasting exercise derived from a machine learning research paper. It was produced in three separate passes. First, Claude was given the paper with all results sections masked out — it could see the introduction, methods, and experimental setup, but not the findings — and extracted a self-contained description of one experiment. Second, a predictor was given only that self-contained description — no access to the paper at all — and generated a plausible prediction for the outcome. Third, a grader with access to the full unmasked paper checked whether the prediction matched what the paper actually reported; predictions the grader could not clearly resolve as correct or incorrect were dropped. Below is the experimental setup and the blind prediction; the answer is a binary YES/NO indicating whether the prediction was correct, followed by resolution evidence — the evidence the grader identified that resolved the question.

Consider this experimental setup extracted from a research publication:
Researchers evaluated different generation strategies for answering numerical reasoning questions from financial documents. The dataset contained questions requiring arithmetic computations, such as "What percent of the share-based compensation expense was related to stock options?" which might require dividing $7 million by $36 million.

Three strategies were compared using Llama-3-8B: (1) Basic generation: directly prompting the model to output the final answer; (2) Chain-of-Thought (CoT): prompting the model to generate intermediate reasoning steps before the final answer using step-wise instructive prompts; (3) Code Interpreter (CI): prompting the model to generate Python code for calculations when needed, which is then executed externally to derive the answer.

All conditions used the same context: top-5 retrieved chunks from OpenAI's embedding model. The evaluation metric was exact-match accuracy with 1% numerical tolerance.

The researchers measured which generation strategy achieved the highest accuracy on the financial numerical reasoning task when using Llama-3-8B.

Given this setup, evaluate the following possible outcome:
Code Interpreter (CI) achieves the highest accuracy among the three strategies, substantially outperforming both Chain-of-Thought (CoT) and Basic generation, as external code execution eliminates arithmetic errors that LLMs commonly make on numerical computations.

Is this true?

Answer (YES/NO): NO